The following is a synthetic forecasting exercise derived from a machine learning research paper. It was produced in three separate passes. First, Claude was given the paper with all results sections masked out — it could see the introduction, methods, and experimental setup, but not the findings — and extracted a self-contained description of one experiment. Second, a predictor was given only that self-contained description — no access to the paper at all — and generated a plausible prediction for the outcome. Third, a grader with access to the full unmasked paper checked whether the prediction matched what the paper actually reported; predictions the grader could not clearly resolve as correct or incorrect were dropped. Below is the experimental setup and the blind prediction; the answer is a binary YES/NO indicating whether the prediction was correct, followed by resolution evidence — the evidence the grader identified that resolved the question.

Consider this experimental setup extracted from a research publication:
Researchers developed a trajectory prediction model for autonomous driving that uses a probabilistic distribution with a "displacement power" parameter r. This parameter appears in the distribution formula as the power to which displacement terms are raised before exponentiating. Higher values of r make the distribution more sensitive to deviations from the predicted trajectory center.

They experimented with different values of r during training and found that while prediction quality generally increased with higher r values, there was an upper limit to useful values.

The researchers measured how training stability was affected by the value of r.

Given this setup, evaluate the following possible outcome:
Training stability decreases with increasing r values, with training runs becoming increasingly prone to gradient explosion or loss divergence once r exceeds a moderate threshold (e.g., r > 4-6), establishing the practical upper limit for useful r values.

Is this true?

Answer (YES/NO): NO